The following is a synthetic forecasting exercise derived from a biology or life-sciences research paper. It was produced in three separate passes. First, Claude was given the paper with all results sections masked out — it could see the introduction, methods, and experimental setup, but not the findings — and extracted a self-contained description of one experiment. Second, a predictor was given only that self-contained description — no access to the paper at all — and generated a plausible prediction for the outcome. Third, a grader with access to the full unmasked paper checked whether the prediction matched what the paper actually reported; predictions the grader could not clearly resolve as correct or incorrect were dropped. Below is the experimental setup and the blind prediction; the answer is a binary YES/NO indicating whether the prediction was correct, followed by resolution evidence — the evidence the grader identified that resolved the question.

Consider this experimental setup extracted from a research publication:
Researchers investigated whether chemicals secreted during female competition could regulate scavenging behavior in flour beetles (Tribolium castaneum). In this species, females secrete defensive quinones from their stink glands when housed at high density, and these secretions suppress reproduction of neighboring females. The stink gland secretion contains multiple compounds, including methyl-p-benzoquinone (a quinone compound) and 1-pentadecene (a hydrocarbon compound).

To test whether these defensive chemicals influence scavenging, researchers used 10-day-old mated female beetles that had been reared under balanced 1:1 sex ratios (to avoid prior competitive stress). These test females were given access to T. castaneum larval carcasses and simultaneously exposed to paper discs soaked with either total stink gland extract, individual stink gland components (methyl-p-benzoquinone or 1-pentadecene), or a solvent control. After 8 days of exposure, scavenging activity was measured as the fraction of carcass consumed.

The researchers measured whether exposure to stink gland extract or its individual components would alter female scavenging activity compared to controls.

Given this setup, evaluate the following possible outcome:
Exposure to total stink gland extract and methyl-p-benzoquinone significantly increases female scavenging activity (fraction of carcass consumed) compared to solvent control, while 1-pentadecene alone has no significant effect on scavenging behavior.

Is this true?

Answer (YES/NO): NO